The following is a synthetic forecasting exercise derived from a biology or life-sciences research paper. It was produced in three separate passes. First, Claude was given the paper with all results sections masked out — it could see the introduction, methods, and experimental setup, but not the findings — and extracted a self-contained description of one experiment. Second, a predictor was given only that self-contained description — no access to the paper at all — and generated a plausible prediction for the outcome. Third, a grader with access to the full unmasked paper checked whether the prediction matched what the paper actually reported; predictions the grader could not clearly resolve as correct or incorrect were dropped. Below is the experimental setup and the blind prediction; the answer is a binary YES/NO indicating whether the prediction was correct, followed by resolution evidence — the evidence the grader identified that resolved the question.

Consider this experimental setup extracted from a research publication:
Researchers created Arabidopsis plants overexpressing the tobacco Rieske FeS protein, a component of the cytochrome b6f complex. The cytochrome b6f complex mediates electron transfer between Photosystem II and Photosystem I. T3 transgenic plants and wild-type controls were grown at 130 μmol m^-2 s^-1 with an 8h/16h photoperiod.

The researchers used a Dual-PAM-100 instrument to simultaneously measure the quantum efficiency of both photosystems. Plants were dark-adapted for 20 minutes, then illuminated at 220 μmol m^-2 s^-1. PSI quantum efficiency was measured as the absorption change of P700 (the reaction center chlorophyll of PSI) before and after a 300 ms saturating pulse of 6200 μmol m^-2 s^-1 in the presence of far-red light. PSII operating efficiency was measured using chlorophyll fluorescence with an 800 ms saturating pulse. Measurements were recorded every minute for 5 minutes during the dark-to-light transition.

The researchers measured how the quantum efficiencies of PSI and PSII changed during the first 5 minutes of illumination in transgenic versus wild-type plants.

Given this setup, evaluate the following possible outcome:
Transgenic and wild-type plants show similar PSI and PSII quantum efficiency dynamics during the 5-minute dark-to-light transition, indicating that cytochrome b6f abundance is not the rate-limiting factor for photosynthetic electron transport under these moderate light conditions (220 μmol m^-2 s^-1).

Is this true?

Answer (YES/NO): NO